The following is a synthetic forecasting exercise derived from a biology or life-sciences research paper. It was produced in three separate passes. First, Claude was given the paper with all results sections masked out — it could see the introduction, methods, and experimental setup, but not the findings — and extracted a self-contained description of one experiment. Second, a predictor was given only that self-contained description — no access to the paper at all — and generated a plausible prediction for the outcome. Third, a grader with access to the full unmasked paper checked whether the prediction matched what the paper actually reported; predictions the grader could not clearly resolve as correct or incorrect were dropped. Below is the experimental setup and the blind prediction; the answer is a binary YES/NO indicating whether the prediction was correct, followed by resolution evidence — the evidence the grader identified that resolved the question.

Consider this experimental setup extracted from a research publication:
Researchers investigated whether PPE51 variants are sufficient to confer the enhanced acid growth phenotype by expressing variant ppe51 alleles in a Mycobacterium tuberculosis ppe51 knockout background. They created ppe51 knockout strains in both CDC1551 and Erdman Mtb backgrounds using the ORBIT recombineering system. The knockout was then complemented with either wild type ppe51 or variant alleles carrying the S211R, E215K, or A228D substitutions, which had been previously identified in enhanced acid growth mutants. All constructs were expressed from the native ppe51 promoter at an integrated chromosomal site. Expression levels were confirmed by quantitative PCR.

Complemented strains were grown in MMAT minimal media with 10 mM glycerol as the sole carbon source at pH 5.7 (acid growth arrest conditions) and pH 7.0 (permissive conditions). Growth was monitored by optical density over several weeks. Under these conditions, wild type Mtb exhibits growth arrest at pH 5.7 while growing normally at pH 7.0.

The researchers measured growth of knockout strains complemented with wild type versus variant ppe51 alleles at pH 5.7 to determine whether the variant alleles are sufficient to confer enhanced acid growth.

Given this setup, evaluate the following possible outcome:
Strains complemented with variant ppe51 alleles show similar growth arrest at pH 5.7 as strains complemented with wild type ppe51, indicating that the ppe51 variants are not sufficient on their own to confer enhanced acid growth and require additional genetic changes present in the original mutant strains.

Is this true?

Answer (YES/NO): NO